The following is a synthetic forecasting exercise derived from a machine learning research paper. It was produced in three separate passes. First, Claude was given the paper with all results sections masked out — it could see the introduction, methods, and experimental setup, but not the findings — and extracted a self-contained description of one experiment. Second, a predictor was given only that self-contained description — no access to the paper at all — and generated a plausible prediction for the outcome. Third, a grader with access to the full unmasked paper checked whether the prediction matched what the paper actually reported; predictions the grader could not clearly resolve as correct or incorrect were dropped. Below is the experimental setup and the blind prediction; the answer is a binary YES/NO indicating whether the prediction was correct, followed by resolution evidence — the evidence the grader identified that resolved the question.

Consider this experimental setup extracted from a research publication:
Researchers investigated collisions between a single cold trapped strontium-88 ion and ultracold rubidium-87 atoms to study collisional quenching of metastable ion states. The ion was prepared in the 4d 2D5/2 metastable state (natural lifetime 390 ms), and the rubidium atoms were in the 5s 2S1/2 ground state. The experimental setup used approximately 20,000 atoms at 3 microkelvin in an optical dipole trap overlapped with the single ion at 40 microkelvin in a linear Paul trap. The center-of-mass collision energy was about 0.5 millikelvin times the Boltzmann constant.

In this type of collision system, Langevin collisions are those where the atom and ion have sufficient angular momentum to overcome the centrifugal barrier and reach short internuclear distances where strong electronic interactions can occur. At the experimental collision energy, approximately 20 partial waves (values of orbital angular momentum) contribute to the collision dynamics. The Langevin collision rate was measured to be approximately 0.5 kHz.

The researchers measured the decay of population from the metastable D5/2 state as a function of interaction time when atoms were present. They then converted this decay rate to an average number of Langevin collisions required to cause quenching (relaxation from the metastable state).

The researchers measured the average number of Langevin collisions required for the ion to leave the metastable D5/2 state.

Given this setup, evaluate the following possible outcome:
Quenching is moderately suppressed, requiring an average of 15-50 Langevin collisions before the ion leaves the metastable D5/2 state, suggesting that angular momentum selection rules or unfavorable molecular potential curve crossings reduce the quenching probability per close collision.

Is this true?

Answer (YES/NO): NO